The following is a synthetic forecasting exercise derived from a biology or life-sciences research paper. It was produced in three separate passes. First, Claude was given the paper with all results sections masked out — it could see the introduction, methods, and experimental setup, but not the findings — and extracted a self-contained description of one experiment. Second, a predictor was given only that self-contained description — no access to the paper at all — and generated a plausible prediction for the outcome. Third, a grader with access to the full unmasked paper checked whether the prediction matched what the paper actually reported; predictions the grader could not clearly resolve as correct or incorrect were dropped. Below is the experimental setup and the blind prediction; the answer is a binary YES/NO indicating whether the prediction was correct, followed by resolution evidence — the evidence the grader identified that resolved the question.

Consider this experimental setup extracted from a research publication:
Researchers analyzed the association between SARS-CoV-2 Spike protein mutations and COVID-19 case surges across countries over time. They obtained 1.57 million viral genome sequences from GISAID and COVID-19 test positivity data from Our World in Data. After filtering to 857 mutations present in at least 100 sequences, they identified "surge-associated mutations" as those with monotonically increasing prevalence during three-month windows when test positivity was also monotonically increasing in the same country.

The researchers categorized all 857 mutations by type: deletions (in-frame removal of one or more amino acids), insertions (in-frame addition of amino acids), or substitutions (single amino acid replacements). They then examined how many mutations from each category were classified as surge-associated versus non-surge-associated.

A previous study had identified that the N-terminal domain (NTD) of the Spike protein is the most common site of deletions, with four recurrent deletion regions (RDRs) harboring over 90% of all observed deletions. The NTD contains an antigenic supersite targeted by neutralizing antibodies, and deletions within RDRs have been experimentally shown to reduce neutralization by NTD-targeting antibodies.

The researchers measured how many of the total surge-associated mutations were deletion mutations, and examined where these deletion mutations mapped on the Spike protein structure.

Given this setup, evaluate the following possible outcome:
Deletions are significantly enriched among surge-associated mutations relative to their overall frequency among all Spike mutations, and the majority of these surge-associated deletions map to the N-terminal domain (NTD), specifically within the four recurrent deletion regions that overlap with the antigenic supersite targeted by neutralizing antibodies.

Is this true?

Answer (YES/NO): NO